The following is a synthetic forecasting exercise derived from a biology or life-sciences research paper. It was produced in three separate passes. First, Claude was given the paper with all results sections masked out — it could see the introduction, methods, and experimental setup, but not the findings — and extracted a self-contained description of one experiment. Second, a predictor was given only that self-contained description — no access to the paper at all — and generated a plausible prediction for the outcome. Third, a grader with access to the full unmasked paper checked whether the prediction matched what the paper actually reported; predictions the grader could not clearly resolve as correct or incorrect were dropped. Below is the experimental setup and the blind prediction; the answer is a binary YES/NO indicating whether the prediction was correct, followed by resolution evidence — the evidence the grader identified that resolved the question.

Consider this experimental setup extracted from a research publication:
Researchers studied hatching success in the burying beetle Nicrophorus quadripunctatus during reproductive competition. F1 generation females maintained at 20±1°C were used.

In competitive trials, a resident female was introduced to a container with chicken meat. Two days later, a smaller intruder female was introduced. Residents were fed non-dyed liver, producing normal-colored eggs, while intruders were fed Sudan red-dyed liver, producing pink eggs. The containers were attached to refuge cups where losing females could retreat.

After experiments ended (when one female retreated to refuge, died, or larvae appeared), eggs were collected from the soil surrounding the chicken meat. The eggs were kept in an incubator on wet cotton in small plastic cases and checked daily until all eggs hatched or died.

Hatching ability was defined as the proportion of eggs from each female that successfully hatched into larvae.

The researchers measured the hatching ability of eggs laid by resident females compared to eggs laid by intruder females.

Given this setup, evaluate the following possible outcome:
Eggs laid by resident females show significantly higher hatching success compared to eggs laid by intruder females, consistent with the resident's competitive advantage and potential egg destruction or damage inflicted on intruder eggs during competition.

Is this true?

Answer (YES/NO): NO